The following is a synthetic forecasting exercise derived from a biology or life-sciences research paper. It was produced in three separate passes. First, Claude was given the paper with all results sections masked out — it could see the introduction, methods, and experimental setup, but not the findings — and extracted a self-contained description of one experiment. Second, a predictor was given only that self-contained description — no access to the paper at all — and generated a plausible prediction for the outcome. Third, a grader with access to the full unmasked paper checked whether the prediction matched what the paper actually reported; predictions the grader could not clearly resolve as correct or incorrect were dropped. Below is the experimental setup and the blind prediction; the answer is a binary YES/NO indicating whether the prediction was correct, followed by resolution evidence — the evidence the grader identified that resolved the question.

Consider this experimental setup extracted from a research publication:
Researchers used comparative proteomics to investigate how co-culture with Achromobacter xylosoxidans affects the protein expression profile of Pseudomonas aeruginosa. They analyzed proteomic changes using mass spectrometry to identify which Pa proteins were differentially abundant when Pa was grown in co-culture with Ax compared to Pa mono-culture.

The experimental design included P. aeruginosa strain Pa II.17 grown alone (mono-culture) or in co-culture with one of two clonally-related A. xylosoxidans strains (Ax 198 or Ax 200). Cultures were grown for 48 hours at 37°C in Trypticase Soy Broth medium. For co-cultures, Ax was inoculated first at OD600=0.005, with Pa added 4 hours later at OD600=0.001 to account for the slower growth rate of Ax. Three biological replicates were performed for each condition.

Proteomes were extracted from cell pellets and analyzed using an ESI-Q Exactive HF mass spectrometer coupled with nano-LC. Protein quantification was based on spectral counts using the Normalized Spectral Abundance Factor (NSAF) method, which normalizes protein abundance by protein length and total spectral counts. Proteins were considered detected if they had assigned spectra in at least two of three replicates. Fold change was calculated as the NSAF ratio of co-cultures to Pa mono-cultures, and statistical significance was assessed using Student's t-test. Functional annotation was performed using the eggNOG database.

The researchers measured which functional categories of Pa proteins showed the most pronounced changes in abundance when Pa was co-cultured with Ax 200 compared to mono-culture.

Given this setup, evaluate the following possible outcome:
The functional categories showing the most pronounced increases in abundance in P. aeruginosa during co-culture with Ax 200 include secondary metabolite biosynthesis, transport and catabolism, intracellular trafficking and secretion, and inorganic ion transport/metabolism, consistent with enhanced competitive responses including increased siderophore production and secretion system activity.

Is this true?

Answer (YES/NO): NO